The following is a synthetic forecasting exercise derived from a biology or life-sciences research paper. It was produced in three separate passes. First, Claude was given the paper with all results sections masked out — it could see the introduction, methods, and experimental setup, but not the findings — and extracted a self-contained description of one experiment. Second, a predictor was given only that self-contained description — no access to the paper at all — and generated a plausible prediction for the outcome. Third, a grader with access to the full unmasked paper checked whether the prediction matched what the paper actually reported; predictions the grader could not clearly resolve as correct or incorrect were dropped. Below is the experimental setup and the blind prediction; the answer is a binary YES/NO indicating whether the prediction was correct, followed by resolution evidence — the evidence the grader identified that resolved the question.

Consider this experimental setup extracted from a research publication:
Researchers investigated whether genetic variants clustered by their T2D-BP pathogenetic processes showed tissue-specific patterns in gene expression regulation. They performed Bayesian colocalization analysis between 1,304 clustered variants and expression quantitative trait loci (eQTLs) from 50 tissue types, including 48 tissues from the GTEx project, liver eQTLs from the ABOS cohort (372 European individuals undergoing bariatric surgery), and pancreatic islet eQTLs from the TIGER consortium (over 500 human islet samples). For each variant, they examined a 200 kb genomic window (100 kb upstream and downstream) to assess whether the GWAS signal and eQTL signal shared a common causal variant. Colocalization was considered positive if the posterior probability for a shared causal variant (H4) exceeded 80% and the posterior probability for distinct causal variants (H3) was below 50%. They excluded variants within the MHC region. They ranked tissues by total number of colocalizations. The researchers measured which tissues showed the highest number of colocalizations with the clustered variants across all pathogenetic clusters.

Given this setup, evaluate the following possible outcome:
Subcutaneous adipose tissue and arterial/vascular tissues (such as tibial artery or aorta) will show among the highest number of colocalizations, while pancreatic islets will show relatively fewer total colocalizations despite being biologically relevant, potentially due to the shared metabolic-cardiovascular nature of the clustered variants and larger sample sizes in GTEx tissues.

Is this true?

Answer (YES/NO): YES